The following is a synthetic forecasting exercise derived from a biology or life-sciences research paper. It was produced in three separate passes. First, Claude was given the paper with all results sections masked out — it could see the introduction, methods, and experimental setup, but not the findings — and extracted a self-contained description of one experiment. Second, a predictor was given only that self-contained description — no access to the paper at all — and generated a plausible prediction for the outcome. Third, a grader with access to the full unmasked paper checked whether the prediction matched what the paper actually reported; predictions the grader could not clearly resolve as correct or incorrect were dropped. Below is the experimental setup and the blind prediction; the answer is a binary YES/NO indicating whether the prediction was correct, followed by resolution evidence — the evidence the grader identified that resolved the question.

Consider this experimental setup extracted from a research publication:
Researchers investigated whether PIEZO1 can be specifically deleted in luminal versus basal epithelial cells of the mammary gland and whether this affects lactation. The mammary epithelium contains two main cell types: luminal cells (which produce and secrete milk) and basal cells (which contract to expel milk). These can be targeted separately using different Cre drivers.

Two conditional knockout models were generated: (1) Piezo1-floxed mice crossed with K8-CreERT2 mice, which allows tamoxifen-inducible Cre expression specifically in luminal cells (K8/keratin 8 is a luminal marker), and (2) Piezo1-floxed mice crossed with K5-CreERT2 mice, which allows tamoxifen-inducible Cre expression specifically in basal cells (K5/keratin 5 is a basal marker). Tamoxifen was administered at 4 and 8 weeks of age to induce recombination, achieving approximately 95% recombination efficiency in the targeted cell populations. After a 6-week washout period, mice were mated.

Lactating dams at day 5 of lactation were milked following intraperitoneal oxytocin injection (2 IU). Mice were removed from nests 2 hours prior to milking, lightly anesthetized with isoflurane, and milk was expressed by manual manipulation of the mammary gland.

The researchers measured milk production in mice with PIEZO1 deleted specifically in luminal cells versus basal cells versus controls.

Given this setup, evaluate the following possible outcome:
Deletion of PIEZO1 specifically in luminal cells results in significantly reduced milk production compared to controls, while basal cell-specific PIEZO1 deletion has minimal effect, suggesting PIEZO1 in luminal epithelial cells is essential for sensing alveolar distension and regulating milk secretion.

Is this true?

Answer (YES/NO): NO